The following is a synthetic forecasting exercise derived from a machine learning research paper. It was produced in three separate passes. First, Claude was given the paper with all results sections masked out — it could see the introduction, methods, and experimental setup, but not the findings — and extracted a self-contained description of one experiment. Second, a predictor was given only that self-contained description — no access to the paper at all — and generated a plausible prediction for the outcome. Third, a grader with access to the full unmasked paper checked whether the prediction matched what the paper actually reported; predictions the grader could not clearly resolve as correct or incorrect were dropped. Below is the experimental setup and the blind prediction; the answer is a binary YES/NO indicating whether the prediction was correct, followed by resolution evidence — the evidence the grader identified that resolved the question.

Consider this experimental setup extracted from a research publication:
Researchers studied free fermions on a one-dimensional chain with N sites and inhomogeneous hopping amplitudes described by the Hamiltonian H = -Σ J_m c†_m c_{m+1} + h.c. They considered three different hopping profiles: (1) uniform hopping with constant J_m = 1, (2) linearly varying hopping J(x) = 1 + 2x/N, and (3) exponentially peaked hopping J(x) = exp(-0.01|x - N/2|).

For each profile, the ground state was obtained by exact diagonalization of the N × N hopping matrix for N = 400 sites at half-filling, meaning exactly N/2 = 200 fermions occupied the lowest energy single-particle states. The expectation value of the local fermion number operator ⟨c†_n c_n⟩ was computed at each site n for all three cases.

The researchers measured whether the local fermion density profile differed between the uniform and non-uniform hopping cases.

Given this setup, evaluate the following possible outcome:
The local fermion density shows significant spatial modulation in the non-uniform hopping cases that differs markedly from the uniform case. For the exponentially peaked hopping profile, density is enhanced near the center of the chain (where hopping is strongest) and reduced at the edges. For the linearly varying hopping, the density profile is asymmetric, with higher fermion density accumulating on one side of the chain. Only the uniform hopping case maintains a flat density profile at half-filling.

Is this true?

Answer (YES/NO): NO